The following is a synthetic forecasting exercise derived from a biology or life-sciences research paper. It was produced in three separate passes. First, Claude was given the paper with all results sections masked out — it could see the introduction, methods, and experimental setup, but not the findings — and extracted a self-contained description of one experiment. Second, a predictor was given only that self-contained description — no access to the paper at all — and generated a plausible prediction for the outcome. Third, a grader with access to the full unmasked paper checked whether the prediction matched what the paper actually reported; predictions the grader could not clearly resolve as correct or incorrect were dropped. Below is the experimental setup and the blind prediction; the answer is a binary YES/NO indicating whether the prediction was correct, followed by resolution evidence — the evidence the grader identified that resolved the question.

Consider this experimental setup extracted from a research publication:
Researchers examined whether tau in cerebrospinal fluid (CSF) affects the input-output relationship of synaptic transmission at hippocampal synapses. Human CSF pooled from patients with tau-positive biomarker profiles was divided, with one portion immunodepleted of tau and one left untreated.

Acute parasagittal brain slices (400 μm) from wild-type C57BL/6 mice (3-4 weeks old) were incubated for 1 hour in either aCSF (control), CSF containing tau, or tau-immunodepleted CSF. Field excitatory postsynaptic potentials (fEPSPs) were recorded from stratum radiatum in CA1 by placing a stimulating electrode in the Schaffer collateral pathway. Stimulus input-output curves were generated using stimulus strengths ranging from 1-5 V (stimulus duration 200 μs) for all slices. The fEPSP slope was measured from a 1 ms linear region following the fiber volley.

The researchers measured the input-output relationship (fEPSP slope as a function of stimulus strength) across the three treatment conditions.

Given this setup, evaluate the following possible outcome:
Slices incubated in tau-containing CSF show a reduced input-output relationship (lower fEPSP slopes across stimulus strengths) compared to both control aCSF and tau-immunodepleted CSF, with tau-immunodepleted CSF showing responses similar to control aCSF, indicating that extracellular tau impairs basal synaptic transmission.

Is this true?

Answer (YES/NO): NO